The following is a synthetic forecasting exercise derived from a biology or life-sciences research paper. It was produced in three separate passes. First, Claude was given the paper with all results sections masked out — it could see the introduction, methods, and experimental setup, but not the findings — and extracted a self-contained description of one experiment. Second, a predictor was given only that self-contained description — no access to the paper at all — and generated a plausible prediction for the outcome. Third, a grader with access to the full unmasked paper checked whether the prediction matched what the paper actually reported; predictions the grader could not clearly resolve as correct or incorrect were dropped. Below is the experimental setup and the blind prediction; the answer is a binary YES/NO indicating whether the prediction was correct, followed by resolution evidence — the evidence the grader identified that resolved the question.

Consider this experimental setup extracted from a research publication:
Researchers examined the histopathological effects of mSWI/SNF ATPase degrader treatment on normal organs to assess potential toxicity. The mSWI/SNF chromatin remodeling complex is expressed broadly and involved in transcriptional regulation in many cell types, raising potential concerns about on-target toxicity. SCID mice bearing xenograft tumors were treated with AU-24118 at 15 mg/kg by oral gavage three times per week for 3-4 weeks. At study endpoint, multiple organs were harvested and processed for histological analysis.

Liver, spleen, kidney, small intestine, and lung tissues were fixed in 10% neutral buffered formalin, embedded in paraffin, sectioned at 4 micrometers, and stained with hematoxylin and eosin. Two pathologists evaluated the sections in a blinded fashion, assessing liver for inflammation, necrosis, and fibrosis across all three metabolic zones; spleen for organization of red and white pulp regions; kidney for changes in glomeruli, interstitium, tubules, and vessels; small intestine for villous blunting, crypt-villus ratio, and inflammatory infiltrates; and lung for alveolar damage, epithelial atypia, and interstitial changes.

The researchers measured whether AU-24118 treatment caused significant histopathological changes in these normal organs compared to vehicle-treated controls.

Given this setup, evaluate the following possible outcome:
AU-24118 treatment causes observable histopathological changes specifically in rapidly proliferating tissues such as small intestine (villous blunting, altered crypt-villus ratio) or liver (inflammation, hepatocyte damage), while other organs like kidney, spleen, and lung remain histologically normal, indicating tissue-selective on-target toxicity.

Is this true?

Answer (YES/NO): NO